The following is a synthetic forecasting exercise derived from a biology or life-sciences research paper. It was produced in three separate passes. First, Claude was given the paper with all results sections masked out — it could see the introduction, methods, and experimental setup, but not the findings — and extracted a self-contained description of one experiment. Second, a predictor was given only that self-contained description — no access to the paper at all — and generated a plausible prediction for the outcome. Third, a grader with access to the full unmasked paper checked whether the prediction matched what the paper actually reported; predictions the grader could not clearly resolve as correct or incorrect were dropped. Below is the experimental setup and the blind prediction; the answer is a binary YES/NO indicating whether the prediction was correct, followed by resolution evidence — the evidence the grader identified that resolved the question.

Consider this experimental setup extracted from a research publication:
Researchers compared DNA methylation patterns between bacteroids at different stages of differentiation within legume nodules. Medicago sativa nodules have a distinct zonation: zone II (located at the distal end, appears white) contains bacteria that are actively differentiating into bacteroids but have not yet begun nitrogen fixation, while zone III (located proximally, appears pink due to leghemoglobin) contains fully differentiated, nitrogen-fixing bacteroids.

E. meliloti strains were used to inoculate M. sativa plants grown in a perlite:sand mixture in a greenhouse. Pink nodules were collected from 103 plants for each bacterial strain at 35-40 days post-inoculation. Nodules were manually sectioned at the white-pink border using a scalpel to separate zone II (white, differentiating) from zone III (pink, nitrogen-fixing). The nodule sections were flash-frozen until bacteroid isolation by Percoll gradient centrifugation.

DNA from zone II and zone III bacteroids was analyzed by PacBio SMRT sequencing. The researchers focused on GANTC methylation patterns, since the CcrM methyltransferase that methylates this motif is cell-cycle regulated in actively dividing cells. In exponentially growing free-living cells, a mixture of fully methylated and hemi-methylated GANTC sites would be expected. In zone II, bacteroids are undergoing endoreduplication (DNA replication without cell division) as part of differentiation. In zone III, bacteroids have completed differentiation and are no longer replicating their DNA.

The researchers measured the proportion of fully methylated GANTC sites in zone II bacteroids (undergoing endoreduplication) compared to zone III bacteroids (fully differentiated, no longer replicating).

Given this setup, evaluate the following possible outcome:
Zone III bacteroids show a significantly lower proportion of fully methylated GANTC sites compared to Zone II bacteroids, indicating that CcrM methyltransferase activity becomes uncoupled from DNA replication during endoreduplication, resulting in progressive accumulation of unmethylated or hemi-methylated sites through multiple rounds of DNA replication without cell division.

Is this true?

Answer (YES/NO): NO